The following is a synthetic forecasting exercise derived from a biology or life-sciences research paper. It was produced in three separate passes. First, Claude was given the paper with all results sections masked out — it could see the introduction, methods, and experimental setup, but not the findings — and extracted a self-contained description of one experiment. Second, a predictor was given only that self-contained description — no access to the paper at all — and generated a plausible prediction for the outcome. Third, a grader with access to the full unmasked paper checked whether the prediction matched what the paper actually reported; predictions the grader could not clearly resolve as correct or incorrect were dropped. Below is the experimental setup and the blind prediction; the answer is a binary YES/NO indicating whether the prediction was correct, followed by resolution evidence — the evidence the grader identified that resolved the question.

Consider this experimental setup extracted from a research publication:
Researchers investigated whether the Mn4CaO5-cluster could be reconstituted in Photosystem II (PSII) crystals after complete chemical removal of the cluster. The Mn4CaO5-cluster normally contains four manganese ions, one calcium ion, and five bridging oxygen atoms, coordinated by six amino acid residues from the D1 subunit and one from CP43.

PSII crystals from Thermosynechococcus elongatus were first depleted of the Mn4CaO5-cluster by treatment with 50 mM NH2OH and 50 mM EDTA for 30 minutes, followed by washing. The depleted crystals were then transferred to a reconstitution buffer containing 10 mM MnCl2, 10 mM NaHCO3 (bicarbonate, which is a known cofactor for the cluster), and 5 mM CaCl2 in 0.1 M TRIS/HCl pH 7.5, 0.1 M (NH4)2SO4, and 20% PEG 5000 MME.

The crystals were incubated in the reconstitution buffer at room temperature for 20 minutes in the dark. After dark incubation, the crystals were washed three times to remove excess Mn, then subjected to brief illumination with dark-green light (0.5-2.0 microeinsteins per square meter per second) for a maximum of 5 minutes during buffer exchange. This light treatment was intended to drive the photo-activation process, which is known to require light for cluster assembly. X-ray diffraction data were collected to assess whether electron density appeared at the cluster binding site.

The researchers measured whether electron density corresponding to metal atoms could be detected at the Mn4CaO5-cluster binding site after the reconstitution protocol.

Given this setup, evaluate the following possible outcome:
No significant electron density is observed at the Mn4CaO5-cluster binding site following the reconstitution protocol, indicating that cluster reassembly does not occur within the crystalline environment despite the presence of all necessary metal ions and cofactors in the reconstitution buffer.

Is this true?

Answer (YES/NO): NO